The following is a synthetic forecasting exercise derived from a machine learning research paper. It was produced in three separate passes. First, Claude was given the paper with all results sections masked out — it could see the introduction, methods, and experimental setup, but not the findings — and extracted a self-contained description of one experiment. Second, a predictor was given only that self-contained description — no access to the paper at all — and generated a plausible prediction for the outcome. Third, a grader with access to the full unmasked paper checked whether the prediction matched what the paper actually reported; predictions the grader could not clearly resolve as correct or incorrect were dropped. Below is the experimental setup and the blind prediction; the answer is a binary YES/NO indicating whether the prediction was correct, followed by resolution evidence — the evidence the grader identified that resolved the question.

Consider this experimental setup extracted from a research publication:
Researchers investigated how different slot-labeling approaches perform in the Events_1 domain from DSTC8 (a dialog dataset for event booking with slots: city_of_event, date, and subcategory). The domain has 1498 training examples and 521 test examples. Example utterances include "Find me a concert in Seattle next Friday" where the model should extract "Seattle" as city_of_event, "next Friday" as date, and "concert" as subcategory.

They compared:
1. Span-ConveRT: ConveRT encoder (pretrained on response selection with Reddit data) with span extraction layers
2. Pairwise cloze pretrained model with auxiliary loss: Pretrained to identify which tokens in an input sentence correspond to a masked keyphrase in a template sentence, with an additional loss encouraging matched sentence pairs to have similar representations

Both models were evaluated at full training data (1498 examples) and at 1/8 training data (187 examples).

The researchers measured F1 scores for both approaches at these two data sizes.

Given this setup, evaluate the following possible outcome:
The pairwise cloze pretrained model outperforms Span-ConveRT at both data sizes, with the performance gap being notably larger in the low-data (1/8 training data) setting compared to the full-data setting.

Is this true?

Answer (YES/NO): NO